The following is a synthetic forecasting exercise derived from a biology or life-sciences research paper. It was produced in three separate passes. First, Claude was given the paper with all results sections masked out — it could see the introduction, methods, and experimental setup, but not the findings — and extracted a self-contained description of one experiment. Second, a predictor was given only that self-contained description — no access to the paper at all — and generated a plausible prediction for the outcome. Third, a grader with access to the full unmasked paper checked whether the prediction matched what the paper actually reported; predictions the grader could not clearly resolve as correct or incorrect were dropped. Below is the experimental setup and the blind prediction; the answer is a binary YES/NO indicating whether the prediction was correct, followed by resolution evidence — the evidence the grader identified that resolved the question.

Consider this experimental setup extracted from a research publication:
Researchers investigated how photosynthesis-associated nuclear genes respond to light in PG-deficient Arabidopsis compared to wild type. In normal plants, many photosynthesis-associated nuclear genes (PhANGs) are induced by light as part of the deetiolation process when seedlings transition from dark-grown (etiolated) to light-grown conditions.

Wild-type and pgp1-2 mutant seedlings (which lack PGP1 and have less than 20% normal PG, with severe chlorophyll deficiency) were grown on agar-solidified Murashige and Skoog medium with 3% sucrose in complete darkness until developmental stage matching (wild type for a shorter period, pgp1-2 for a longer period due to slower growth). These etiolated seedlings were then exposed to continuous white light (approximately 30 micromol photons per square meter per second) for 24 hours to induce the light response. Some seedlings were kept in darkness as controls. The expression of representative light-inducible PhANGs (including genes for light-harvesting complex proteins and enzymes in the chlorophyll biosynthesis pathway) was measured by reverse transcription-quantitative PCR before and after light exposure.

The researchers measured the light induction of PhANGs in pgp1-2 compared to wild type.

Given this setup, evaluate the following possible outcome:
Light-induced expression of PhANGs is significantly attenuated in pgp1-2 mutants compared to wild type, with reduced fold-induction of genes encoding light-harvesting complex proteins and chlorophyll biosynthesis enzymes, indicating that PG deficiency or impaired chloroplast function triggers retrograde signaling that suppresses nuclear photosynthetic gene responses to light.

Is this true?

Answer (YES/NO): YES